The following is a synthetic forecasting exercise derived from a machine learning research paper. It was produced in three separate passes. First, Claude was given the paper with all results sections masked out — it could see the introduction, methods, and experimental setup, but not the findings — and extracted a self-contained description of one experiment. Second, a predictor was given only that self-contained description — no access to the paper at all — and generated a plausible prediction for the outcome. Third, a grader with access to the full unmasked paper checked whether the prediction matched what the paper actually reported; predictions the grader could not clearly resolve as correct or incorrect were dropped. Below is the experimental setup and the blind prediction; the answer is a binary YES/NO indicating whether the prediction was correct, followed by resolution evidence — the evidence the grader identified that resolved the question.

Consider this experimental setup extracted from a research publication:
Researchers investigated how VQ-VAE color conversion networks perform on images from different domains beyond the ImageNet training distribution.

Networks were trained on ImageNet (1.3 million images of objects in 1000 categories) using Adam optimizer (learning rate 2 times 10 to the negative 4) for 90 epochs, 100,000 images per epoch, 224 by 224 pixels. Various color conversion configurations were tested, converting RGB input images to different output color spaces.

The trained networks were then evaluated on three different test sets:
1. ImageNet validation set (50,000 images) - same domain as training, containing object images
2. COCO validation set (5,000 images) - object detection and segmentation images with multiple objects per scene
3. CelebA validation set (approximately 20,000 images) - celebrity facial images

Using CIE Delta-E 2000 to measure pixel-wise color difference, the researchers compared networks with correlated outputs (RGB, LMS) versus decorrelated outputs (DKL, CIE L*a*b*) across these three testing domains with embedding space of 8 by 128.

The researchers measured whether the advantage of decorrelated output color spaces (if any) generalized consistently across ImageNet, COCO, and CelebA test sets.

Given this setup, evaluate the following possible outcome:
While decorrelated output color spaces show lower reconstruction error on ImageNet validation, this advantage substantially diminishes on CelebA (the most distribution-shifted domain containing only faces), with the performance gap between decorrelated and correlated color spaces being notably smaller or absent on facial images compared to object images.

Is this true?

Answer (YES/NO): NO